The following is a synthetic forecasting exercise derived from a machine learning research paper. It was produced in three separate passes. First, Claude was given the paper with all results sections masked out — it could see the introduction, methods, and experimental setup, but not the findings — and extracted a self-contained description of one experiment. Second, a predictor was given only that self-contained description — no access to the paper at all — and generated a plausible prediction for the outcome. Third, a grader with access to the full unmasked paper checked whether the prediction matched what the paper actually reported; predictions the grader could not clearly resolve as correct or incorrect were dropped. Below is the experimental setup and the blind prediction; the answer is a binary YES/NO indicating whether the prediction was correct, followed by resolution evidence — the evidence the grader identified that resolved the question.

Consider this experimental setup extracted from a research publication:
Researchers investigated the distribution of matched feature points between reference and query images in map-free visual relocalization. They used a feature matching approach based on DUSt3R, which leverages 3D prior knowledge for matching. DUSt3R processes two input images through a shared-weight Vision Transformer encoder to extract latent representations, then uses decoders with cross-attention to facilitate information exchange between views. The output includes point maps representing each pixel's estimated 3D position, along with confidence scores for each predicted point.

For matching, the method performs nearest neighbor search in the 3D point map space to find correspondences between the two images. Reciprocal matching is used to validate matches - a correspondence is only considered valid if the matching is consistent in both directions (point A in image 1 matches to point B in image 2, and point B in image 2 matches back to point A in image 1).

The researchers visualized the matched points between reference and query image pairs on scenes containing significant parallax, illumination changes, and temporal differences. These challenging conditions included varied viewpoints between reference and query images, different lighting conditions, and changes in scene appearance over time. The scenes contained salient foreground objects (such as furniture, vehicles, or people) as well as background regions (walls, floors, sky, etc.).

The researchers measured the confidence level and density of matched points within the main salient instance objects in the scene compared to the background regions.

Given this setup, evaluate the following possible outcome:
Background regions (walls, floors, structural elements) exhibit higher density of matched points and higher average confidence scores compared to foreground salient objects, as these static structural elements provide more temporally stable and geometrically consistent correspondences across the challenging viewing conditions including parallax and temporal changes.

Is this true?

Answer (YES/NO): NO